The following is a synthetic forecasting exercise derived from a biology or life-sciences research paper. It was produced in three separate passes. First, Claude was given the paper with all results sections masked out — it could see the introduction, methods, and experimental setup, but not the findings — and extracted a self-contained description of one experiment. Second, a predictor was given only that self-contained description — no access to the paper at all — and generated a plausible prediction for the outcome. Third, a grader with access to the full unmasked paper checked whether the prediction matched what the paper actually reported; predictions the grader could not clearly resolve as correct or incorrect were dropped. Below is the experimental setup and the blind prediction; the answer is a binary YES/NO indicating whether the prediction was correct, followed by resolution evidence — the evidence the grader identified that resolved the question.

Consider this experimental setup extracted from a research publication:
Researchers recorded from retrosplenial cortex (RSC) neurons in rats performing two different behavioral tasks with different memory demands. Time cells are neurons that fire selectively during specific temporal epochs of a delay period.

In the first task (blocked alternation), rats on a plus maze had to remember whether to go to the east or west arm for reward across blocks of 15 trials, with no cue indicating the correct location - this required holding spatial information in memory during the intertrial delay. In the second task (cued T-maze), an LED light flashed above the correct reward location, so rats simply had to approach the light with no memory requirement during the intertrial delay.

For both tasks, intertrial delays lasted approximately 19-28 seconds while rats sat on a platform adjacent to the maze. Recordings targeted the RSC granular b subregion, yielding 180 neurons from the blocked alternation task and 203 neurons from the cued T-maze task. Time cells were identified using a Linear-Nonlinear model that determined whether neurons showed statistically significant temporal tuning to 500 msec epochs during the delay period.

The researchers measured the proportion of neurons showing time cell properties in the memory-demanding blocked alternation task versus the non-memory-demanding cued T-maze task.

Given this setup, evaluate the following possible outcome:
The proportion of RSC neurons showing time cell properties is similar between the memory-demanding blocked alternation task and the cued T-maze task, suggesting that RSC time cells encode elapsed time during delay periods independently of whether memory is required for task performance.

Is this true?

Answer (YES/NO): NO